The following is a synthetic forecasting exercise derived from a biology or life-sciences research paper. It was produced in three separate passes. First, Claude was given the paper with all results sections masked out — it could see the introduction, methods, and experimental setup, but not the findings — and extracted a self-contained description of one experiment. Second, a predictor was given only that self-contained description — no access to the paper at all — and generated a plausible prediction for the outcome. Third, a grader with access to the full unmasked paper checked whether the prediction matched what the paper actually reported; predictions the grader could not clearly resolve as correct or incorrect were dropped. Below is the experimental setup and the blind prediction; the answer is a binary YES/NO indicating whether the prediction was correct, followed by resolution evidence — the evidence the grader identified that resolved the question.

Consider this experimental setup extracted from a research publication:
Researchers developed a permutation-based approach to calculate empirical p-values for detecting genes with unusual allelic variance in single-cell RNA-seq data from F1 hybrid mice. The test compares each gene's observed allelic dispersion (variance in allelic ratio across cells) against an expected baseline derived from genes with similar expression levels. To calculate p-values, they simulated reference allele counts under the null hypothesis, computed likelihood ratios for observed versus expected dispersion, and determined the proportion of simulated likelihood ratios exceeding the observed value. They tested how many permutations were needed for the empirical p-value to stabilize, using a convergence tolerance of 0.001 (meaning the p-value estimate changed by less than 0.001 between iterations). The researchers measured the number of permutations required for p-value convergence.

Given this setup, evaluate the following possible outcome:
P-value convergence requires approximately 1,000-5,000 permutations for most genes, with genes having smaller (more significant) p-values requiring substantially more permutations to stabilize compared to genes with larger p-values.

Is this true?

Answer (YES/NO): NO